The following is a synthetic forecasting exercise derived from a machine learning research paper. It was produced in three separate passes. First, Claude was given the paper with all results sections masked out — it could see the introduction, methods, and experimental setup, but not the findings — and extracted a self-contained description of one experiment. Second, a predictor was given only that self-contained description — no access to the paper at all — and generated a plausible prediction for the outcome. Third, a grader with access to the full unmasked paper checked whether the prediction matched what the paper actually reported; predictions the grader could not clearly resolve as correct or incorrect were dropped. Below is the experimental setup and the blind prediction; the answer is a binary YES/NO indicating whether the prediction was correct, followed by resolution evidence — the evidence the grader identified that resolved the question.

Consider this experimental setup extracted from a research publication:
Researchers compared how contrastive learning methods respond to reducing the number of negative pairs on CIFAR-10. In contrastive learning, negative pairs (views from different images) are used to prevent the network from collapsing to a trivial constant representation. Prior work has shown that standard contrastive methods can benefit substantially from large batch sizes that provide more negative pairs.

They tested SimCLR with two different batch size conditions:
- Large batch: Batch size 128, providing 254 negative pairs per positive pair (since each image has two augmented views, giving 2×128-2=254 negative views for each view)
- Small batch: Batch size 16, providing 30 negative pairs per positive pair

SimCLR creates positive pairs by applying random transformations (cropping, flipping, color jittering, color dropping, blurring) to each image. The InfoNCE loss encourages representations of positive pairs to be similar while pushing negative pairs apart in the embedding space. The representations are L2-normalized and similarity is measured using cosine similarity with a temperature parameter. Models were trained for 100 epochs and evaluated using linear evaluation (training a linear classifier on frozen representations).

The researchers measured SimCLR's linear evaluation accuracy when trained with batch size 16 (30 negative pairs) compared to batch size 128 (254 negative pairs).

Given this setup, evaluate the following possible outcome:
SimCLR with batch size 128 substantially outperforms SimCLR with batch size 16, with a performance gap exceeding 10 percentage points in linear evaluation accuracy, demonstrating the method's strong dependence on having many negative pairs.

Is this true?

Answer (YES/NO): NO